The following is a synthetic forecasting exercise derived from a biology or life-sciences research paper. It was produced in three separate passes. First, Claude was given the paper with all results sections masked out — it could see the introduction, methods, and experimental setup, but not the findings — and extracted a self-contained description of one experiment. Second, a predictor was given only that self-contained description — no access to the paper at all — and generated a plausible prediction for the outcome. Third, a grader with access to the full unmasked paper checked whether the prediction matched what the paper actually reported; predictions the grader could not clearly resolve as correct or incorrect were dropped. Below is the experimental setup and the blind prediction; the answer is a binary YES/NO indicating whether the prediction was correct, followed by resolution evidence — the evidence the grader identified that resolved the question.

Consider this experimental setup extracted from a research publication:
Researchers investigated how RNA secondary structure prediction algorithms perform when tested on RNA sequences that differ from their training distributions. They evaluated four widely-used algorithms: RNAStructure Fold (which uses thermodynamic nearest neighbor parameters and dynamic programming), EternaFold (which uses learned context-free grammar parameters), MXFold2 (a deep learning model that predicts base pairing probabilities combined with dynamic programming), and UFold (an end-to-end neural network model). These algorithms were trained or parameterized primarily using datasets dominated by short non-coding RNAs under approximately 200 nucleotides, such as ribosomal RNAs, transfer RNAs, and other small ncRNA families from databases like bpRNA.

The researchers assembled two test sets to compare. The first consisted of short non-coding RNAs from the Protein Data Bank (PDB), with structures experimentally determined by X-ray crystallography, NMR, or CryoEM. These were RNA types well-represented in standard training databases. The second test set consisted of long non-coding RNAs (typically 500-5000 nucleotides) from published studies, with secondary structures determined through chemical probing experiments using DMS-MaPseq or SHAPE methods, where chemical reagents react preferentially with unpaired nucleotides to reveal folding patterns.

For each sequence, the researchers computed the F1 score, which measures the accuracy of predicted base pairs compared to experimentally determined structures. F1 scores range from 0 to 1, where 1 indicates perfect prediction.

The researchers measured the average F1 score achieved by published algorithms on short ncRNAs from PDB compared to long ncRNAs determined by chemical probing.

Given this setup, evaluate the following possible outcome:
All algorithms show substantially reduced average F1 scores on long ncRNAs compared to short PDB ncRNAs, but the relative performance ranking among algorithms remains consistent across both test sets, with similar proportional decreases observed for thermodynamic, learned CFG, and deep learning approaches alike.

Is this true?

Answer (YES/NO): NO